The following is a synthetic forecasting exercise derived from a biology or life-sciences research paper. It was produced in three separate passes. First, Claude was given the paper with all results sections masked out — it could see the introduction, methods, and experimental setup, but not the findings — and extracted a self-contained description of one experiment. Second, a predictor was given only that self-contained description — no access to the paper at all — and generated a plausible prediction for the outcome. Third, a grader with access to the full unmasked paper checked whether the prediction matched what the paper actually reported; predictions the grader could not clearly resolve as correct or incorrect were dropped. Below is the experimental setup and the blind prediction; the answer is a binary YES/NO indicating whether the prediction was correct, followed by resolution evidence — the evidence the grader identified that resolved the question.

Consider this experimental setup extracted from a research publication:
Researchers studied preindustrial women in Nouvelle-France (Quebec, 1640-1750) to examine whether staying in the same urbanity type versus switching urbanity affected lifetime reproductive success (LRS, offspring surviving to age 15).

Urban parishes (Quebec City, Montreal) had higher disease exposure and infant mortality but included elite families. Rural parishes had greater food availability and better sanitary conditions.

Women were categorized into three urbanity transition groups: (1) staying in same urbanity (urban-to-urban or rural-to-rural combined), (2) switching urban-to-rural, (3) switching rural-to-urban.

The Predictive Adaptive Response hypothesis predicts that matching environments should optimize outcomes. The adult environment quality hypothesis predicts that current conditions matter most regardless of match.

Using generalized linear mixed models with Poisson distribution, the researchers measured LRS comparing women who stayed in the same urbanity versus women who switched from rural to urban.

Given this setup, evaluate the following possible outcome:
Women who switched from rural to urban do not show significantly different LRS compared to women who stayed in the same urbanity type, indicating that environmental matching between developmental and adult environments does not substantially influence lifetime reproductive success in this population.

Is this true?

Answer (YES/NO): NO